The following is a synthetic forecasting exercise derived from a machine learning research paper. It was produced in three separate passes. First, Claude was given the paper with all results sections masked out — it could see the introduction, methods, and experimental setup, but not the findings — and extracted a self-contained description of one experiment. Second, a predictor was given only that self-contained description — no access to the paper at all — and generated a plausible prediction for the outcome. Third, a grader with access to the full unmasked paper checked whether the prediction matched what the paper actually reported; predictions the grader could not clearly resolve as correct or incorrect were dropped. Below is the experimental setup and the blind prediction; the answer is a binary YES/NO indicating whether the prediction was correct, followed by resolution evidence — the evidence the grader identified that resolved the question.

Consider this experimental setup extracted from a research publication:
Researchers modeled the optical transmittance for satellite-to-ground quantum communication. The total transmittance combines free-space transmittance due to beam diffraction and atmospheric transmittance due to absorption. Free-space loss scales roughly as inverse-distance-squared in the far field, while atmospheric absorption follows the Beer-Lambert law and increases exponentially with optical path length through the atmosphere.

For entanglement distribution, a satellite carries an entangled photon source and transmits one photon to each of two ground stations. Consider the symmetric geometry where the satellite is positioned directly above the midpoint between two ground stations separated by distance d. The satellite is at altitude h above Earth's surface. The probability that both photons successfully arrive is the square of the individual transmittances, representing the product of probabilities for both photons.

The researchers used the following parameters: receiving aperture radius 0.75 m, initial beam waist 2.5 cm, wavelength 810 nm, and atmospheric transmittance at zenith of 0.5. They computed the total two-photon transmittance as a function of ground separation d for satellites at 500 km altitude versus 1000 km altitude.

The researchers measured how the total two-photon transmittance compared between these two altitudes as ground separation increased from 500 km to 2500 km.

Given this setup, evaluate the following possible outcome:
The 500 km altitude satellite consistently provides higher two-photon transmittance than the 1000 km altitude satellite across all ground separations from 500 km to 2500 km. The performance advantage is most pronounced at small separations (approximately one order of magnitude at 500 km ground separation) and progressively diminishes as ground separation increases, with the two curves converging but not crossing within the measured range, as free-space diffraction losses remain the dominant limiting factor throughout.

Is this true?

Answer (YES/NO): NO